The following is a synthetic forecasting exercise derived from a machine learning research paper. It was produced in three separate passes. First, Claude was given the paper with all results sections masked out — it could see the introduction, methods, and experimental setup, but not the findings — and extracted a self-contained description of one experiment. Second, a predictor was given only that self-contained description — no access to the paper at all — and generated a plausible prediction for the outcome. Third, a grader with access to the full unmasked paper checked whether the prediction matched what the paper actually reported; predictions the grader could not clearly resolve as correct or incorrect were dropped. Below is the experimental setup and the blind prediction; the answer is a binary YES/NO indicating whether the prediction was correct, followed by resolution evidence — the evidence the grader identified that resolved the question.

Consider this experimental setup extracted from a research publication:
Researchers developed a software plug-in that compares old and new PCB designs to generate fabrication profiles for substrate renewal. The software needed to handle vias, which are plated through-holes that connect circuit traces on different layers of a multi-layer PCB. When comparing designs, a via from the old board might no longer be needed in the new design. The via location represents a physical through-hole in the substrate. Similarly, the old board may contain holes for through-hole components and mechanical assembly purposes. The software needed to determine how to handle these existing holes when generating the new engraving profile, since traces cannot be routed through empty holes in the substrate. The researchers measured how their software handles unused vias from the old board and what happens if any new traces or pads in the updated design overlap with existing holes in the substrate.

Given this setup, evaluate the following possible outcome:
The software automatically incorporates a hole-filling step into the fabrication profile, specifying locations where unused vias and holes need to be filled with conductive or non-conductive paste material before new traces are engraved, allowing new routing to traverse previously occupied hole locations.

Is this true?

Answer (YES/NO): NO